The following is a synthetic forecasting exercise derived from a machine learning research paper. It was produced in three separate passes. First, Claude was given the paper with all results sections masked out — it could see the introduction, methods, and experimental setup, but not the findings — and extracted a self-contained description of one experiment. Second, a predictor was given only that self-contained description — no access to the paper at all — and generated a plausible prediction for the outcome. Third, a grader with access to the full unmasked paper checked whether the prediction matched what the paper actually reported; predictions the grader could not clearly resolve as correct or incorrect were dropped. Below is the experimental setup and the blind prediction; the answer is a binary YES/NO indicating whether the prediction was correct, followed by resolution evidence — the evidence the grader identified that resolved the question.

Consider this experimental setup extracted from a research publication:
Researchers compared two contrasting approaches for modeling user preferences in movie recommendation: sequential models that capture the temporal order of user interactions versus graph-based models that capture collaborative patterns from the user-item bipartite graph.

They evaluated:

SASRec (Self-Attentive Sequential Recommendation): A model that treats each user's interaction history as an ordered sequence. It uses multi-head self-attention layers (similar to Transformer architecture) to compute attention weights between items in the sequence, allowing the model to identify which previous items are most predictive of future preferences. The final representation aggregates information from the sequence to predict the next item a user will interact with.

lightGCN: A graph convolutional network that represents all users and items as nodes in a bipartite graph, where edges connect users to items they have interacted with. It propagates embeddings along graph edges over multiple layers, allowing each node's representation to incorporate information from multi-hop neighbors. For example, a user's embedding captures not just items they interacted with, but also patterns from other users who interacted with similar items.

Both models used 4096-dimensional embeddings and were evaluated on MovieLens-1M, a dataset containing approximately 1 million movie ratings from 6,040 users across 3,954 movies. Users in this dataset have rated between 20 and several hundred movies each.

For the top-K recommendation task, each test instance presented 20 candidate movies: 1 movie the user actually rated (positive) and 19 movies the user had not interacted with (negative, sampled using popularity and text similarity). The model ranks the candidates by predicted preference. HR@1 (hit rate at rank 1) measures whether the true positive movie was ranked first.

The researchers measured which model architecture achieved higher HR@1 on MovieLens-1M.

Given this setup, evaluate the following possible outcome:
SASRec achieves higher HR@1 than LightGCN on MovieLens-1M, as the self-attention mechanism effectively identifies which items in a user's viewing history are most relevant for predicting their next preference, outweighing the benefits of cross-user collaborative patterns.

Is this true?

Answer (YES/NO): NO